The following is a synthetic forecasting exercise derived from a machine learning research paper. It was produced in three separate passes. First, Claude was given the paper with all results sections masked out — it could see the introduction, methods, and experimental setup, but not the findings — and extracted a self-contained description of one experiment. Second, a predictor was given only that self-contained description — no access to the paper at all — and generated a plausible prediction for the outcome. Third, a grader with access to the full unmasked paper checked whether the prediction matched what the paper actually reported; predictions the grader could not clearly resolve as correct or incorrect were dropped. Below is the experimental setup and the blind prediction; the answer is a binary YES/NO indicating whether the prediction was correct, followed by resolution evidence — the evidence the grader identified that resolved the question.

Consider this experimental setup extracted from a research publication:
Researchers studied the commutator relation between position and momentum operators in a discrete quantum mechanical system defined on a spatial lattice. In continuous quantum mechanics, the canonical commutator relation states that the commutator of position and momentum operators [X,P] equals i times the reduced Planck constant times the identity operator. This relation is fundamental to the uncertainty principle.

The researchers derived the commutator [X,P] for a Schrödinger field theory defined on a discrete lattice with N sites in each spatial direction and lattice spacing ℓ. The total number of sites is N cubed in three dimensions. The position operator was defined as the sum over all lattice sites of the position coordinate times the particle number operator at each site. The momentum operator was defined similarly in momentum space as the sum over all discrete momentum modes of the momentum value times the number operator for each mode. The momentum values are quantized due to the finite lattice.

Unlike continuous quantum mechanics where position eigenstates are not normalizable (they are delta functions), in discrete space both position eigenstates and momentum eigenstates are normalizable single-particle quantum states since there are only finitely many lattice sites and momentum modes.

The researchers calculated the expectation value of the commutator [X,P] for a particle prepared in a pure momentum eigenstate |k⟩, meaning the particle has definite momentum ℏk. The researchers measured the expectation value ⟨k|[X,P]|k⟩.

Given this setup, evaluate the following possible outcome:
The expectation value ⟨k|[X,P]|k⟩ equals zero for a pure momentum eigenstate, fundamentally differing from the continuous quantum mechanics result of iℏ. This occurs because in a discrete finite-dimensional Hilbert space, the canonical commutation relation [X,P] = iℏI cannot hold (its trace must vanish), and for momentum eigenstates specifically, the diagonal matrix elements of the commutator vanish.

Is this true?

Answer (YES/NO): YES